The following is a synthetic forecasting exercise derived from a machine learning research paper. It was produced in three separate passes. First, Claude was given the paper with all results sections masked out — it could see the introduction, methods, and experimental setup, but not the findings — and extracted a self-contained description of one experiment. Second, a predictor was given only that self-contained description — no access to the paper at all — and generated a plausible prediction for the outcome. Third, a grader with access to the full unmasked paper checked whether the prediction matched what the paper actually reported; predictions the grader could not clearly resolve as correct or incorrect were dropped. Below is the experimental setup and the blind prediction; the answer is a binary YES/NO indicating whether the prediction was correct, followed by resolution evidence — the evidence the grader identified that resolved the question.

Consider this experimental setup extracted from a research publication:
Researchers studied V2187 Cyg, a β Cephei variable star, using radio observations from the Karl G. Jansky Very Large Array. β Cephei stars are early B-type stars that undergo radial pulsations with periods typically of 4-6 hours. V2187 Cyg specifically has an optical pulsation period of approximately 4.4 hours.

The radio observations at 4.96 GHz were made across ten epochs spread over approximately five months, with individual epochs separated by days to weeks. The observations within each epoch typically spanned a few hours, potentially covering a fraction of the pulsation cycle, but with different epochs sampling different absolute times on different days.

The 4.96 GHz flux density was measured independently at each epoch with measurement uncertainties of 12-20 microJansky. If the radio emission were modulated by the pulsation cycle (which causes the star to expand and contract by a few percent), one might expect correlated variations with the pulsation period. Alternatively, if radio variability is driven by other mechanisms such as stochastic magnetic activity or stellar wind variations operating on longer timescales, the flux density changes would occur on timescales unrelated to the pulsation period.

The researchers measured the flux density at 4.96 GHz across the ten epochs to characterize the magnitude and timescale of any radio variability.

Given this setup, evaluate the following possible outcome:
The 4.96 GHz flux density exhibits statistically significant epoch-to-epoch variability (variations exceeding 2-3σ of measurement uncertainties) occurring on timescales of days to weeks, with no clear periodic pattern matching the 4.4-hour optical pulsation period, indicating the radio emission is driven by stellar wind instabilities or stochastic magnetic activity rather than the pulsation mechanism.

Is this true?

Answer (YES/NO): YES